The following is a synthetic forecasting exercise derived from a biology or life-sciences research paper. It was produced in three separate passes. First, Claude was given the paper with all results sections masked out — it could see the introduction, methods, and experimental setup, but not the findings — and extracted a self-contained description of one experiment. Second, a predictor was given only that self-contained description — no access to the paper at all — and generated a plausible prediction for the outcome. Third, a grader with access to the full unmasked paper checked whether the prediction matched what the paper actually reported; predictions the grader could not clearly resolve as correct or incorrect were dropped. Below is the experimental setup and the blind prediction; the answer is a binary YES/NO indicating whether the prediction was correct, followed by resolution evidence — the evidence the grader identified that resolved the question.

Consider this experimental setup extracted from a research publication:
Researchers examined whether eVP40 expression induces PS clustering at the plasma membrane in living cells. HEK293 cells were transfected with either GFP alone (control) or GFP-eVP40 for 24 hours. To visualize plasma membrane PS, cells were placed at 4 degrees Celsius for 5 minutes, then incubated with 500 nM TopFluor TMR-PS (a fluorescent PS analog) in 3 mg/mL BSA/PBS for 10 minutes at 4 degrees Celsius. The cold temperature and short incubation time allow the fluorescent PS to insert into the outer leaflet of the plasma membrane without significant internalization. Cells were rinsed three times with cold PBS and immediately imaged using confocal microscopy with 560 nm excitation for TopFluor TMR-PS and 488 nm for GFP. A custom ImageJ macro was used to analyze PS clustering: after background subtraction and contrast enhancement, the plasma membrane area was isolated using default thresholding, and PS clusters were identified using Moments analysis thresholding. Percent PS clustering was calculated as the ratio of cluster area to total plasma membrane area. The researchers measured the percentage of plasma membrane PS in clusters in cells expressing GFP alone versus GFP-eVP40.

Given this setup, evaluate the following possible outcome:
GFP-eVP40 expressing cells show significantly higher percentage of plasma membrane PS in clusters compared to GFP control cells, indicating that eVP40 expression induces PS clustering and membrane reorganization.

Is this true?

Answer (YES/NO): YES